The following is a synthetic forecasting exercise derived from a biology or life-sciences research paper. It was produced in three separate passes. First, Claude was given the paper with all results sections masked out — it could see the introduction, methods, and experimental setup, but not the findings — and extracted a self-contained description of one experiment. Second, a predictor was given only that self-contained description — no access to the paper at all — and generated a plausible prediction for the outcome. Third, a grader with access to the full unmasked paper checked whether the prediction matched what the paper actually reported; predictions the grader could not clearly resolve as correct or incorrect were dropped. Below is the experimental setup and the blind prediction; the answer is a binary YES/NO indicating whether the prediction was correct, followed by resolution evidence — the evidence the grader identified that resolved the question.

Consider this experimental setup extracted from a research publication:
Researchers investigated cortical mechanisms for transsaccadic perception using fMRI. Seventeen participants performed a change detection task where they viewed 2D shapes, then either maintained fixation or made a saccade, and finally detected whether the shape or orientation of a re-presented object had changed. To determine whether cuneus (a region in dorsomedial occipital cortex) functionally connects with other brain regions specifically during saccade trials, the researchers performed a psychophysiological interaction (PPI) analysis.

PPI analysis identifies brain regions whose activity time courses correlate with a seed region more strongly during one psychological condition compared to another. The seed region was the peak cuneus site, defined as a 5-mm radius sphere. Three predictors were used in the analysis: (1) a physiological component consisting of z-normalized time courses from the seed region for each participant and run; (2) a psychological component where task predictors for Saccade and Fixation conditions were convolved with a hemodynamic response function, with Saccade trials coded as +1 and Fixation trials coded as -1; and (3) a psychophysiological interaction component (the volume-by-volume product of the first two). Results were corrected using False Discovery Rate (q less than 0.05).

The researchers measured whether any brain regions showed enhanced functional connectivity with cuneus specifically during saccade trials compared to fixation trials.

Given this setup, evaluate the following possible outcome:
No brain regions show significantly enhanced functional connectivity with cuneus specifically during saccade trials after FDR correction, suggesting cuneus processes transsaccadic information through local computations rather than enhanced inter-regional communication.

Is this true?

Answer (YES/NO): NO